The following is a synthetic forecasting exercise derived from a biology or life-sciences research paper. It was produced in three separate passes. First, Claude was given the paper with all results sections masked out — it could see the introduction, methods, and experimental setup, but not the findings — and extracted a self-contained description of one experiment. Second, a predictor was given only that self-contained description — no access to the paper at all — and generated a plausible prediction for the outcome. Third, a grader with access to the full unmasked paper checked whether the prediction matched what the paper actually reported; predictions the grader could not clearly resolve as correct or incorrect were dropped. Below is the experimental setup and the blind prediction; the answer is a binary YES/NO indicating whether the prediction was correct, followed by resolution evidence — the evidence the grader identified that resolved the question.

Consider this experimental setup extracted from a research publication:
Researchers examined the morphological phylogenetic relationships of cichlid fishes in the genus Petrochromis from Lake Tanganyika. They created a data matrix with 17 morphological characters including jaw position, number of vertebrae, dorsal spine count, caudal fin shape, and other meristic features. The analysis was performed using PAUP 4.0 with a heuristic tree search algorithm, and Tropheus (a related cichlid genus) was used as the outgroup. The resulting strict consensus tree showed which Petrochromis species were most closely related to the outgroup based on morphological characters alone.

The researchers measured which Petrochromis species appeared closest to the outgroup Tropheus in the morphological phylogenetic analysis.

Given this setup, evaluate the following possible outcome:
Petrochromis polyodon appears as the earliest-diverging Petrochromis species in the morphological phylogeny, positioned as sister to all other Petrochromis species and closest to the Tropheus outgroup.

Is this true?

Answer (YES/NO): NO